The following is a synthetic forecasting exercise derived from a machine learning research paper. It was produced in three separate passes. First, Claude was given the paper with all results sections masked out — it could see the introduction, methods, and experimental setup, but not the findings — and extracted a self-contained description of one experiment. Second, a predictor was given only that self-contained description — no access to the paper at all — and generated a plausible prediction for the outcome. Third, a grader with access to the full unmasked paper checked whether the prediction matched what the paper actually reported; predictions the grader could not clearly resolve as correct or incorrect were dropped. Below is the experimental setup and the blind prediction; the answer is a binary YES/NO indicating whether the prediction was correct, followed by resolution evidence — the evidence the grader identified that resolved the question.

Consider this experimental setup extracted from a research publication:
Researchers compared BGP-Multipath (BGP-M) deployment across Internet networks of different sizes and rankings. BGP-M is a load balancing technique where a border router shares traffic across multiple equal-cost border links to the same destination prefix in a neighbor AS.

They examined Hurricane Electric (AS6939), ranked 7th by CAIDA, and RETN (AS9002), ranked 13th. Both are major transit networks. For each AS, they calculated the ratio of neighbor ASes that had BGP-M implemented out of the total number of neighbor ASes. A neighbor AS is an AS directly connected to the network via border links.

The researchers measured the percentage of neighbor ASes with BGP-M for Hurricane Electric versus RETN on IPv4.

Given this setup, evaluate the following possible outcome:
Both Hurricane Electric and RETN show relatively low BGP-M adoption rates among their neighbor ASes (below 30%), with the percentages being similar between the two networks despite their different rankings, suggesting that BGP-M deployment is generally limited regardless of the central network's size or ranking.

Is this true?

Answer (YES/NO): NO